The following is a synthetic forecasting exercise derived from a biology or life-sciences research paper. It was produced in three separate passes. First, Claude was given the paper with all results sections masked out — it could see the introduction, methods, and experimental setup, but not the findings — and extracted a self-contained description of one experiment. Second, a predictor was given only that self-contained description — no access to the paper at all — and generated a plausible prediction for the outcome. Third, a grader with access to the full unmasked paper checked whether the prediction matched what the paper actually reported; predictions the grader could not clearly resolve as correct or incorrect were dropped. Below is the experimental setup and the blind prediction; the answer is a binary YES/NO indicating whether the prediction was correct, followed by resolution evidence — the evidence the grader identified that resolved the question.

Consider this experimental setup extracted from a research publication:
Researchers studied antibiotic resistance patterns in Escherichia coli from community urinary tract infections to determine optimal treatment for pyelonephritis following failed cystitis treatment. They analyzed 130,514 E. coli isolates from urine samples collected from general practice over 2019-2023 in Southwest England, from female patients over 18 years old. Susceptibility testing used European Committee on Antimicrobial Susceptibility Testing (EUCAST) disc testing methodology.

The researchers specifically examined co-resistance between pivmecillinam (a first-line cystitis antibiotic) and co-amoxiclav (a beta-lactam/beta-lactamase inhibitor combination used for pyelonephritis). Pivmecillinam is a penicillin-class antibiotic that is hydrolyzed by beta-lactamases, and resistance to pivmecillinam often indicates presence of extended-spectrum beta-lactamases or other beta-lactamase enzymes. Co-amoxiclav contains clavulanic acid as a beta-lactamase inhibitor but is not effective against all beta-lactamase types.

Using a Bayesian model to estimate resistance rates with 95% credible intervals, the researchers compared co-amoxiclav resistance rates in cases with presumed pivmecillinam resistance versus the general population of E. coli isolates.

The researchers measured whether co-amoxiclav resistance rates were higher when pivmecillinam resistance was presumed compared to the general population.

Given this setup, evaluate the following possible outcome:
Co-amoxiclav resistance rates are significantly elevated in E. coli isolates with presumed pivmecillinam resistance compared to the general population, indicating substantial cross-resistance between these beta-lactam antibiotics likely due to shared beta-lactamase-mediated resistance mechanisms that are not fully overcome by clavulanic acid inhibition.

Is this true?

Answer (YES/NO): YES